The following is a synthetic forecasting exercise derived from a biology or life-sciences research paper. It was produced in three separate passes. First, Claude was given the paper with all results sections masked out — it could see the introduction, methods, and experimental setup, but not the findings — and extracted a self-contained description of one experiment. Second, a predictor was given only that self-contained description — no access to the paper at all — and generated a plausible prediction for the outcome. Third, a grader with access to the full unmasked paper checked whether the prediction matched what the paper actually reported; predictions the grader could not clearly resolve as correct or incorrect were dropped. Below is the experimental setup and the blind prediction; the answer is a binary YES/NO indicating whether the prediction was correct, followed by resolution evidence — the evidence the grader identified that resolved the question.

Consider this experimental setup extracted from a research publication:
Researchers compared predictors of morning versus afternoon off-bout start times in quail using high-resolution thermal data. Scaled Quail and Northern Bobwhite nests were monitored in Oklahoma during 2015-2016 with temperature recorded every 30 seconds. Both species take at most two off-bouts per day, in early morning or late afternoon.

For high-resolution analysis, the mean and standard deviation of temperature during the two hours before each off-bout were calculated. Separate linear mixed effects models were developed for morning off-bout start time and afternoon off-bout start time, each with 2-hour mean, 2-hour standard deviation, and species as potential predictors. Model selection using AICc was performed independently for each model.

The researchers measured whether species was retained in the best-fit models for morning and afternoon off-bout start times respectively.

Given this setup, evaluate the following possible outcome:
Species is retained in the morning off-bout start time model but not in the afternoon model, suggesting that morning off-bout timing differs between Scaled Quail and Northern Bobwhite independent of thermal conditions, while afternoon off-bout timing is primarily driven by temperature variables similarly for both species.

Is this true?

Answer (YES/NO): YES